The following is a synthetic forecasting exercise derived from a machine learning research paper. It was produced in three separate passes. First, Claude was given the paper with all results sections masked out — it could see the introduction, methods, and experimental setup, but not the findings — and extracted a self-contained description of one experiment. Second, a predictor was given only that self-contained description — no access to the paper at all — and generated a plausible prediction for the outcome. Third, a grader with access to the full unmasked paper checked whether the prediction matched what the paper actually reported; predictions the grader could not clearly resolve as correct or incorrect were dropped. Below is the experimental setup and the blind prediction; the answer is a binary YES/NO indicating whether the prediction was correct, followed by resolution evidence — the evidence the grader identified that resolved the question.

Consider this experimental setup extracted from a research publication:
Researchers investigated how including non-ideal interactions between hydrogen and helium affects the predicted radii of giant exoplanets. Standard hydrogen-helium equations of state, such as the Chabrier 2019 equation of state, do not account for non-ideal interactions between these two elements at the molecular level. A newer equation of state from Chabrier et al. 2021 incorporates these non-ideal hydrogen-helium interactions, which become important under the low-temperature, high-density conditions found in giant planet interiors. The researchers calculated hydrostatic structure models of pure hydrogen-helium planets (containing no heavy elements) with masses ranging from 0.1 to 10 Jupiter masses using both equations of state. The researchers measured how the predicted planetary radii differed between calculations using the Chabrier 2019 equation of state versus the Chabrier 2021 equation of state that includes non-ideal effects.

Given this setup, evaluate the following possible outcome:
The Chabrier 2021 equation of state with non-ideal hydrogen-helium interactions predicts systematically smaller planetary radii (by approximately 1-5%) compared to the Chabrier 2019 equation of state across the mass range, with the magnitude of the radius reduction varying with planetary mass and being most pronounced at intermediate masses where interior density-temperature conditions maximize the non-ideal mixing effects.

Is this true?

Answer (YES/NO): NO